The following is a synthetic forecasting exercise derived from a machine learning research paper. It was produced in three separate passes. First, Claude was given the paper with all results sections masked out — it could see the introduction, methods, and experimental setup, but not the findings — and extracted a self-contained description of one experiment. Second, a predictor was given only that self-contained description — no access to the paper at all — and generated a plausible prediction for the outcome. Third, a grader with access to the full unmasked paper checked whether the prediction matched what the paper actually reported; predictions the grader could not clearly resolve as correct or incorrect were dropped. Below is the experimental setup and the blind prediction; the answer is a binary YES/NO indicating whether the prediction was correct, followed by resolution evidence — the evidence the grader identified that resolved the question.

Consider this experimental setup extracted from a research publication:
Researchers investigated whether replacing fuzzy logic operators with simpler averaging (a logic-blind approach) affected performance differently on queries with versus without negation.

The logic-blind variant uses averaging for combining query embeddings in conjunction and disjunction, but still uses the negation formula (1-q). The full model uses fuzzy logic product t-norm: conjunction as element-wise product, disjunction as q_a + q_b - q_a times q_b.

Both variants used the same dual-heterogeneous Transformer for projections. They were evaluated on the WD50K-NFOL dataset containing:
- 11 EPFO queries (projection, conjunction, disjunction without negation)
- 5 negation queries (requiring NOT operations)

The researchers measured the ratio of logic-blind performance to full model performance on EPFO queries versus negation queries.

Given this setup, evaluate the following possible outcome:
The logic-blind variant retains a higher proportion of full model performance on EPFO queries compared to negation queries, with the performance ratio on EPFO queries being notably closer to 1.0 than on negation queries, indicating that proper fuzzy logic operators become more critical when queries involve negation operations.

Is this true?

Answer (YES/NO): YES